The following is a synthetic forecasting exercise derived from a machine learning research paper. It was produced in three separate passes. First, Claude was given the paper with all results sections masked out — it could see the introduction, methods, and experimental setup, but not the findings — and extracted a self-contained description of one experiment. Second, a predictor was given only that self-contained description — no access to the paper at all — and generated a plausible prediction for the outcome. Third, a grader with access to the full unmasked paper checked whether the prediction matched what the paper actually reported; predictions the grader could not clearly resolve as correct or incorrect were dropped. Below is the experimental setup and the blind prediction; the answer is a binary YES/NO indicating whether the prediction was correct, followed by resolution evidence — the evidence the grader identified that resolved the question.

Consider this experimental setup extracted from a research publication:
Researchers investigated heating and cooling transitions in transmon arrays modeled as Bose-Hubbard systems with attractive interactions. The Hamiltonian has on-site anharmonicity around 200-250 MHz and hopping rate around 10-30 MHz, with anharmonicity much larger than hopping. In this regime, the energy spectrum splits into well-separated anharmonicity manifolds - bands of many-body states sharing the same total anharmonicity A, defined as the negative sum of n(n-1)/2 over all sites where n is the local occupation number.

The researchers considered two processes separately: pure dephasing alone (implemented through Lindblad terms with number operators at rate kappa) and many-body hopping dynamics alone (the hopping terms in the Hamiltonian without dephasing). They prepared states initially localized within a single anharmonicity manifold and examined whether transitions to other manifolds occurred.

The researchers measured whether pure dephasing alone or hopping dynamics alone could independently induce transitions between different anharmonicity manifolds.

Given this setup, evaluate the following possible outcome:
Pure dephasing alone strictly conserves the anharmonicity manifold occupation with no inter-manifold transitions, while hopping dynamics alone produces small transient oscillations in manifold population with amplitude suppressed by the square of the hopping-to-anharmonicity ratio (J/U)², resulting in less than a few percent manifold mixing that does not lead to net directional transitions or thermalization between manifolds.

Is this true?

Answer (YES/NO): NO